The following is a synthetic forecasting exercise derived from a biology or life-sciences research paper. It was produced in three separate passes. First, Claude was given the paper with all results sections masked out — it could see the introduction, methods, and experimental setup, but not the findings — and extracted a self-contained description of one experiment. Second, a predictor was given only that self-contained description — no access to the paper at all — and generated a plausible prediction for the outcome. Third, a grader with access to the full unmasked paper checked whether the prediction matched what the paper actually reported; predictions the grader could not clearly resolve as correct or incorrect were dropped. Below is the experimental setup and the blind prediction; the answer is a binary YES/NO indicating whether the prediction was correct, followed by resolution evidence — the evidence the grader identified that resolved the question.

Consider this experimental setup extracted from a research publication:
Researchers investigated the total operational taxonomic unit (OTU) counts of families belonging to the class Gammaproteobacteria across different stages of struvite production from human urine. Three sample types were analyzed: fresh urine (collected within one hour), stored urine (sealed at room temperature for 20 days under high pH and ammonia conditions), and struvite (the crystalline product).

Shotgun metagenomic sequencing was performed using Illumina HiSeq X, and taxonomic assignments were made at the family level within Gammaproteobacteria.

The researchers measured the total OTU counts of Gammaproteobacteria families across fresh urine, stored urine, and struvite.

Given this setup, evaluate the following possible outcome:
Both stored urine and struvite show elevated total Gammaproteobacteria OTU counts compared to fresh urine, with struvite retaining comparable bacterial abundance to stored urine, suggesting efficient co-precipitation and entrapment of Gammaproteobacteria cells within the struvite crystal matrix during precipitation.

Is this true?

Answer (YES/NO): NO